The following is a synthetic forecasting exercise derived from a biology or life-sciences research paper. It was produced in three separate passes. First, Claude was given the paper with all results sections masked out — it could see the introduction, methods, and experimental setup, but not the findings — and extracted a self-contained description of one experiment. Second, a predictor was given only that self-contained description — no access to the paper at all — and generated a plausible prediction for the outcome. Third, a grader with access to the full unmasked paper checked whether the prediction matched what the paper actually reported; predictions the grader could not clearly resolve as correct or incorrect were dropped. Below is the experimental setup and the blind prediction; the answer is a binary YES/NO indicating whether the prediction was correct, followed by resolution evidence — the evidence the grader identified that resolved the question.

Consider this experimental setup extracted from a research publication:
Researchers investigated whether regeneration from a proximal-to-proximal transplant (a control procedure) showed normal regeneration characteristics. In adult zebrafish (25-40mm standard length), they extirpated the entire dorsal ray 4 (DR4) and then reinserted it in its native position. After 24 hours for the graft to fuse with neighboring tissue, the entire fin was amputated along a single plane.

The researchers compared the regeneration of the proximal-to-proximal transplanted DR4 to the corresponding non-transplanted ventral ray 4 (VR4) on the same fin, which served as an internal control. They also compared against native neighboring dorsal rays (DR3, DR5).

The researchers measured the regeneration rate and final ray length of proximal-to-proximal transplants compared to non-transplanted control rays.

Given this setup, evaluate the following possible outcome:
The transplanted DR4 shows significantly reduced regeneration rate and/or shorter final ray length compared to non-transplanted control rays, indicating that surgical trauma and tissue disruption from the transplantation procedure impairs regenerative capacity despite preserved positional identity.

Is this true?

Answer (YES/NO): YES